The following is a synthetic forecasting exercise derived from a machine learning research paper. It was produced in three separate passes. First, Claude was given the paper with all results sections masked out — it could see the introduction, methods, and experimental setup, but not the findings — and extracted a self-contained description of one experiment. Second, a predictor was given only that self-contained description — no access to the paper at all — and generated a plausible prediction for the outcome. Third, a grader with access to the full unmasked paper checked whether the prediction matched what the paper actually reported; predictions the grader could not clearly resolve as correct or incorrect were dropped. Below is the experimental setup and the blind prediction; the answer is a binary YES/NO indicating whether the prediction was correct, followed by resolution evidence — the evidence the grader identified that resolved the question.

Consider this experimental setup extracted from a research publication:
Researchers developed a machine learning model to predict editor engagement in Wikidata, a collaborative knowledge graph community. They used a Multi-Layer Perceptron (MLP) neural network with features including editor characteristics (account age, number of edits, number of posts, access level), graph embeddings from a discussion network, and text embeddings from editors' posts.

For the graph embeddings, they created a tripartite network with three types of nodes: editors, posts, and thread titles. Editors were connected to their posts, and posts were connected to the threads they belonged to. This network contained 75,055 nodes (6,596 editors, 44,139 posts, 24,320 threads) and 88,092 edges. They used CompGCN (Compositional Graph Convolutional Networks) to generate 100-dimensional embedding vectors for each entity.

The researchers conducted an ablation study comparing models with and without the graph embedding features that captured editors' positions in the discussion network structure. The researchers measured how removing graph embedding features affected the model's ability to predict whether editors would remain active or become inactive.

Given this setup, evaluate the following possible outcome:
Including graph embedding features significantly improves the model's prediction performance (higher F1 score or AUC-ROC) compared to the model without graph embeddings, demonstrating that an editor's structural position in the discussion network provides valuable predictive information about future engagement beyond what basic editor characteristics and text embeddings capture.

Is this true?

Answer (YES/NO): NO